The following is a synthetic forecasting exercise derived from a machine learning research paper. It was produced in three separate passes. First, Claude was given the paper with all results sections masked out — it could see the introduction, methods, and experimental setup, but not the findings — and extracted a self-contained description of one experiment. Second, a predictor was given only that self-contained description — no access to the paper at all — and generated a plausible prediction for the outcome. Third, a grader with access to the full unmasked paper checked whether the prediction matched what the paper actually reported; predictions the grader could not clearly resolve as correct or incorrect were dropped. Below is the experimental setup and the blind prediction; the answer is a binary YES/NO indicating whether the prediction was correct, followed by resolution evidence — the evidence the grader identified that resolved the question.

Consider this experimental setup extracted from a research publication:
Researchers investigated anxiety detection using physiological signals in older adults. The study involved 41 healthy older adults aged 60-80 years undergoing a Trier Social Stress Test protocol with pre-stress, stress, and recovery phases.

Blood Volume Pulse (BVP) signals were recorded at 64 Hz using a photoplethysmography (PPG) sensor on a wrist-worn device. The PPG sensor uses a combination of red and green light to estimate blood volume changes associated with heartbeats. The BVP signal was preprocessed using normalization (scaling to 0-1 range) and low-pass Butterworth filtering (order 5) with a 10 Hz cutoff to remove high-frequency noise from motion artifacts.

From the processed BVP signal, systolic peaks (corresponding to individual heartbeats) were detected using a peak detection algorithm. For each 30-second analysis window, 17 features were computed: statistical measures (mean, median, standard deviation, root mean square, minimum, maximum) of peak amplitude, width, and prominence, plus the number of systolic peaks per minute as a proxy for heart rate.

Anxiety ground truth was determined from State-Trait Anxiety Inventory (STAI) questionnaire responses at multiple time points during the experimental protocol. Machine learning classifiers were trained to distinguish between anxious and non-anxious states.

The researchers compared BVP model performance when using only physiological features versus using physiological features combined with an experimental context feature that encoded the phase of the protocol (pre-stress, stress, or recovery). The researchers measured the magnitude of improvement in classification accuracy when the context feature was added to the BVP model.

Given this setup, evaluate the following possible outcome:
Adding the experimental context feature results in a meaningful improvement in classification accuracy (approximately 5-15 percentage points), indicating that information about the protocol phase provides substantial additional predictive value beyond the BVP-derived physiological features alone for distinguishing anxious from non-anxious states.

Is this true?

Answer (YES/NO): YES